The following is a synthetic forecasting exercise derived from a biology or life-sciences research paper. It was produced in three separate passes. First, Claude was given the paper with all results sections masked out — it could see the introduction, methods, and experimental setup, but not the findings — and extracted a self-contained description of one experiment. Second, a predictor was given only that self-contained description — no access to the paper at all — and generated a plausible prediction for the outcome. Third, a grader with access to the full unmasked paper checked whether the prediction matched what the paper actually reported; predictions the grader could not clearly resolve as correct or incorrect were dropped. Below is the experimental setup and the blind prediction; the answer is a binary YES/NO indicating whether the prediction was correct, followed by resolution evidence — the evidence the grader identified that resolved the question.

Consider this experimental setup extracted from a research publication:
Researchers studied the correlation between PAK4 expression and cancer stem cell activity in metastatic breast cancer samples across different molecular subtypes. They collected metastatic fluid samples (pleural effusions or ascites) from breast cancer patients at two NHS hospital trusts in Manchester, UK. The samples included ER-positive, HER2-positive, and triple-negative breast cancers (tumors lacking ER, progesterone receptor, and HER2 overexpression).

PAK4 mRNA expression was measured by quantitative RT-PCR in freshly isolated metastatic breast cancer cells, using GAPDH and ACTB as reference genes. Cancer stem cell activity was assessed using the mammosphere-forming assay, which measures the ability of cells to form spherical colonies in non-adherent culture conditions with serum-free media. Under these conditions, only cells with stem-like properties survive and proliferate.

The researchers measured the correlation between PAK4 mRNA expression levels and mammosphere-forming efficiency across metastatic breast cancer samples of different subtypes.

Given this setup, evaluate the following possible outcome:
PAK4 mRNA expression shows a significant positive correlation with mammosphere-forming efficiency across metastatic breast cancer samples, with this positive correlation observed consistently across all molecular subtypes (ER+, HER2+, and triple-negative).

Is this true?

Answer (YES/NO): NO